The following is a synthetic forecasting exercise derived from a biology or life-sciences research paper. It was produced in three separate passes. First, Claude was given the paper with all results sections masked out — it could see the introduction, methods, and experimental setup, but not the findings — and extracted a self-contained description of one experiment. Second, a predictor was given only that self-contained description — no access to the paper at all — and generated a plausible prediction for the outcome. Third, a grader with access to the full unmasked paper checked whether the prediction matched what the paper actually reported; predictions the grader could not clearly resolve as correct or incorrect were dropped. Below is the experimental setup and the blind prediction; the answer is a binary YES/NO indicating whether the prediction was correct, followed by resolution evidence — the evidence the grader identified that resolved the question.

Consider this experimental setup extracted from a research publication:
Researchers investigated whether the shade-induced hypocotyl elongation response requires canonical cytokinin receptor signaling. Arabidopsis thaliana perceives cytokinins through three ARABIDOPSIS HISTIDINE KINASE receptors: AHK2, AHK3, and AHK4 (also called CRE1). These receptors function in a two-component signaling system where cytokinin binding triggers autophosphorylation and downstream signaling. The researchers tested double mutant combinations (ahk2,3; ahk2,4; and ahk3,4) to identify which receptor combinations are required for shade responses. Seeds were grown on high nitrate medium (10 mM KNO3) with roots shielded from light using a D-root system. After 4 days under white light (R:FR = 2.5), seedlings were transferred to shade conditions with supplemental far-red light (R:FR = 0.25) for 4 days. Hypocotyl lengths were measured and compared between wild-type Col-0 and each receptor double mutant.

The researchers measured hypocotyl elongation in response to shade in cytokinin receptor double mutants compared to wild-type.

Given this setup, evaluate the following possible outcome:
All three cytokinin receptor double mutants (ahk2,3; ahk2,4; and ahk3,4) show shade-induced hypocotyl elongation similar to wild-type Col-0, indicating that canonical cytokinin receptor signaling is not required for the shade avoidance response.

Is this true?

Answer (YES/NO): NO